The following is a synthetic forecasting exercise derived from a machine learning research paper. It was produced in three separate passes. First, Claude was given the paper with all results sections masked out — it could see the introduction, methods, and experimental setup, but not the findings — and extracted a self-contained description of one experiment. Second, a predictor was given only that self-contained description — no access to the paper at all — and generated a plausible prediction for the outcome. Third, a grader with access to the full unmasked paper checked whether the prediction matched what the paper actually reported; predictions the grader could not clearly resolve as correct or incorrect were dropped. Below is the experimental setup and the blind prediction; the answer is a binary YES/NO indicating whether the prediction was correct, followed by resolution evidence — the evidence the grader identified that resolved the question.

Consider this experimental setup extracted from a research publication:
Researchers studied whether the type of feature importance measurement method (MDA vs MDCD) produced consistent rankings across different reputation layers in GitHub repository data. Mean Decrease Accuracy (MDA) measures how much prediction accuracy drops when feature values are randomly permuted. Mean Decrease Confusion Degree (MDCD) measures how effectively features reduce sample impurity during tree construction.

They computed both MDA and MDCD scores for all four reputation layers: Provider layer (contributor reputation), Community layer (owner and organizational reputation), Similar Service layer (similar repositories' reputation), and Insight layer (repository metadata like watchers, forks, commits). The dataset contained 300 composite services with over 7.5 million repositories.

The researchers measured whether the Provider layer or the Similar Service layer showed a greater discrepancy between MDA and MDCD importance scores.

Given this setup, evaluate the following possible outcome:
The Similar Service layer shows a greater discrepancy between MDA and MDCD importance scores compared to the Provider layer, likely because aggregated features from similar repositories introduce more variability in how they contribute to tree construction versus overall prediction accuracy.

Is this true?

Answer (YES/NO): YES